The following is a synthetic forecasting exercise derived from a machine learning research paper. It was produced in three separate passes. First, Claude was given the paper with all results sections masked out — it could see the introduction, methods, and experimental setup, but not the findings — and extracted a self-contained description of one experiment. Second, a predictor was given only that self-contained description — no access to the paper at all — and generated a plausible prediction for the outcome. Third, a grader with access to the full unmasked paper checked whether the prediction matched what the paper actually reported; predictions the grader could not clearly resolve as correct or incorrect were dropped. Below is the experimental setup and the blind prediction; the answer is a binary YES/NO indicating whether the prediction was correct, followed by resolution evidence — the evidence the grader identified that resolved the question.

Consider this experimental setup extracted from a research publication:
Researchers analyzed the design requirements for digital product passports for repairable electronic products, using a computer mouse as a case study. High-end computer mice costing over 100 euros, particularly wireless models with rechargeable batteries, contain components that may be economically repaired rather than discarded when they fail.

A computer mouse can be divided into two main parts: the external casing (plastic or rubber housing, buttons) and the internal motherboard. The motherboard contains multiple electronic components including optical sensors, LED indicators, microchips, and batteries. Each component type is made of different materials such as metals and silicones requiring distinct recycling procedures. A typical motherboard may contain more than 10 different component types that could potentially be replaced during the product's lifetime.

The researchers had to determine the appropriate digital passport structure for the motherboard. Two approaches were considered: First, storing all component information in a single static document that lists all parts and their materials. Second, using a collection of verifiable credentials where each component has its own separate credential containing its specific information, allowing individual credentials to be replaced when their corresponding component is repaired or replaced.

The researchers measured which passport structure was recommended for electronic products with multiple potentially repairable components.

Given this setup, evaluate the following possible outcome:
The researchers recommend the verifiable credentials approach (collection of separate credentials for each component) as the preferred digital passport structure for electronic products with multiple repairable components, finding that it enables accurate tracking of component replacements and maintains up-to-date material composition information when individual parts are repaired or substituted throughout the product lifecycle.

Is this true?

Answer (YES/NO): YES